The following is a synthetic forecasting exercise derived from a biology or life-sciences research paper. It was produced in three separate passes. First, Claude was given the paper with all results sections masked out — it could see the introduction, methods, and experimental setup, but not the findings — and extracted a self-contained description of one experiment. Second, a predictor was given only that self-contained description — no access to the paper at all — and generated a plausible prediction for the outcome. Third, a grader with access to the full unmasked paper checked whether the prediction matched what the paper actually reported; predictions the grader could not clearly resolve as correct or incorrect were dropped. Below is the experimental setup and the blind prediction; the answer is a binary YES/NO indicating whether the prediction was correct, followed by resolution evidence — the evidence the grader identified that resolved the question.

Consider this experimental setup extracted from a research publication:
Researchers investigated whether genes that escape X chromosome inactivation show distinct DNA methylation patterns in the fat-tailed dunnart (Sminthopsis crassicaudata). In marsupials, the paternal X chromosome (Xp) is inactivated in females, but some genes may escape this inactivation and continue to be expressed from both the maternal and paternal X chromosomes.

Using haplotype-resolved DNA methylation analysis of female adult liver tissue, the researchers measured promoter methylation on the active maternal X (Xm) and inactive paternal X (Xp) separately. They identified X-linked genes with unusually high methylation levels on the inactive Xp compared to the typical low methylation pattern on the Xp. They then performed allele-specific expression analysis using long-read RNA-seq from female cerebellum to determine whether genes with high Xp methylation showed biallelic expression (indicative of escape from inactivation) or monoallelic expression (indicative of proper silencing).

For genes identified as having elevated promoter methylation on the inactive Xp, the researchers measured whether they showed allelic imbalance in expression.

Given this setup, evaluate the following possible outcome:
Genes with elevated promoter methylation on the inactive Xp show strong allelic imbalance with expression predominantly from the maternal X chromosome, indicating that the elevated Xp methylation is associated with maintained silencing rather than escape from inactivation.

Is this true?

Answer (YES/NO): NO